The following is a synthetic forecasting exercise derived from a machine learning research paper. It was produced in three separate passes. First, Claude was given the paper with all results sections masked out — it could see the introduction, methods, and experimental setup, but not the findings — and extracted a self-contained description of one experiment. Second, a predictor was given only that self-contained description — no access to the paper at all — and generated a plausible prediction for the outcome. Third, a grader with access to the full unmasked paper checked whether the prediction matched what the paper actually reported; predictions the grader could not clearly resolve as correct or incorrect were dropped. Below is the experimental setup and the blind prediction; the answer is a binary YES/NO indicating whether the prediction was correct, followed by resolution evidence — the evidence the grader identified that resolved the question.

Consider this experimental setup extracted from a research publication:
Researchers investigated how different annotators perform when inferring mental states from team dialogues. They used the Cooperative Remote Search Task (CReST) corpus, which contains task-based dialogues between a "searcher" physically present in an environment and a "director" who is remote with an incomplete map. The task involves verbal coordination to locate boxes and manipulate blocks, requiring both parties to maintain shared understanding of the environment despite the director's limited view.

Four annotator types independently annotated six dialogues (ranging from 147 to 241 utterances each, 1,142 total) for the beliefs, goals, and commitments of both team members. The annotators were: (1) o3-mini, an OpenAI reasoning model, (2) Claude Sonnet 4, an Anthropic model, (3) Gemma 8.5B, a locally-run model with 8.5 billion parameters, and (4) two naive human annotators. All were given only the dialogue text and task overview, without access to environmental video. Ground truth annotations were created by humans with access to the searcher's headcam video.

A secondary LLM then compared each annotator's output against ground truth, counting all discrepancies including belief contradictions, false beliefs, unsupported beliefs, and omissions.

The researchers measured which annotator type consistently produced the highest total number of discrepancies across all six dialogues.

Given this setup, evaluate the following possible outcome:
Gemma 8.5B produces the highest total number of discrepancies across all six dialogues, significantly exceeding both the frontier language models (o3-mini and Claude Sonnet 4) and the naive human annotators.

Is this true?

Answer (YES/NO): NO